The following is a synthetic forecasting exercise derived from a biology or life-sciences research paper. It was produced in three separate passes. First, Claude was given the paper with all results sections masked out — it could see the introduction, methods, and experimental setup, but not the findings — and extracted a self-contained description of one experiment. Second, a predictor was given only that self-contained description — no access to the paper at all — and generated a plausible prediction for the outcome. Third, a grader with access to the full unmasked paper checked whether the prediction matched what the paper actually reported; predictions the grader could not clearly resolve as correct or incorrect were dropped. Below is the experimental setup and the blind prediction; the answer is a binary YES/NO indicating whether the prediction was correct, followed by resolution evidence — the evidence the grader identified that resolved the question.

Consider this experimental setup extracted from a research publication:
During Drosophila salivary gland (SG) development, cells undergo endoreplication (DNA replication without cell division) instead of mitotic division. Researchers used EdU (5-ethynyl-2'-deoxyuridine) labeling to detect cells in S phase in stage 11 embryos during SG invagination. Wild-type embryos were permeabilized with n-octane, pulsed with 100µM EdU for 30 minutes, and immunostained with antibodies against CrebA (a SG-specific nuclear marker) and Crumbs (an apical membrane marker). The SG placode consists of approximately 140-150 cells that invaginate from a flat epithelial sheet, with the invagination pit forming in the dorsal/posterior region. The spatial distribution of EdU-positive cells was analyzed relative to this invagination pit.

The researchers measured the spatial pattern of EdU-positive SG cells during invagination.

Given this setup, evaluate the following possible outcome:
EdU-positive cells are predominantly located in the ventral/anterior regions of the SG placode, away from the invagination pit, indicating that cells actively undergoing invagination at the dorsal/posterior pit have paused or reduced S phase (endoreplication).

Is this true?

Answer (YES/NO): NO